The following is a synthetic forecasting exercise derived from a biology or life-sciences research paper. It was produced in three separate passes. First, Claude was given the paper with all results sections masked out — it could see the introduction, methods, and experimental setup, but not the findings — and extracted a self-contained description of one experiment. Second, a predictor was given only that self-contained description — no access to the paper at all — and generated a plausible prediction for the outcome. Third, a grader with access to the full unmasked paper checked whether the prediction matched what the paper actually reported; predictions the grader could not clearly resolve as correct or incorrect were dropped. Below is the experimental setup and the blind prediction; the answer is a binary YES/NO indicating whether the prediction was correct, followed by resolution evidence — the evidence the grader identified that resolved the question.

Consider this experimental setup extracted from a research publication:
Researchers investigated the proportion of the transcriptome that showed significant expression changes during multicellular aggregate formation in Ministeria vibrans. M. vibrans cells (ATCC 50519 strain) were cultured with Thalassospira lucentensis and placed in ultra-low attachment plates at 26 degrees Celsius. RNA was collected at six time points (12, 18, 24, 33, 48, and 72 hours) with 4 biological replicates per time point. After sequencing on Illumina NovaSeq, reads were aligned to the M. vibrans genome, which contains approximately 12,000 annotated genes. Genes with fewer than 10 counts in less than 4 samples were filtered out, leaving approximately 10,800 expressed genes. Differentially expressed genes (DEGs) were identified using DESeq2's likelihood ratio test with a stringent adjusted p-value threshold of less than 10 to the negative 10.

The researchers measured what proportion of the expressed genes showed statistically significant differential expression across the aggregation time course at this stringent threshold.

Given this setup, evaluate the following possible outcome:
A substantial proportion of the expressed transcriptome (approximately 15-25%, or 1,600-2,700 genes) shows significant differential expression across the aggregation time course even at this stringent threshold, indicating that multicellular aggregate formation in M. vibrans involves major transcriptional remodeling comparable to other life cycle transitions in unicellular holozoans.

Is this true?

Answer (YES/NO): NO